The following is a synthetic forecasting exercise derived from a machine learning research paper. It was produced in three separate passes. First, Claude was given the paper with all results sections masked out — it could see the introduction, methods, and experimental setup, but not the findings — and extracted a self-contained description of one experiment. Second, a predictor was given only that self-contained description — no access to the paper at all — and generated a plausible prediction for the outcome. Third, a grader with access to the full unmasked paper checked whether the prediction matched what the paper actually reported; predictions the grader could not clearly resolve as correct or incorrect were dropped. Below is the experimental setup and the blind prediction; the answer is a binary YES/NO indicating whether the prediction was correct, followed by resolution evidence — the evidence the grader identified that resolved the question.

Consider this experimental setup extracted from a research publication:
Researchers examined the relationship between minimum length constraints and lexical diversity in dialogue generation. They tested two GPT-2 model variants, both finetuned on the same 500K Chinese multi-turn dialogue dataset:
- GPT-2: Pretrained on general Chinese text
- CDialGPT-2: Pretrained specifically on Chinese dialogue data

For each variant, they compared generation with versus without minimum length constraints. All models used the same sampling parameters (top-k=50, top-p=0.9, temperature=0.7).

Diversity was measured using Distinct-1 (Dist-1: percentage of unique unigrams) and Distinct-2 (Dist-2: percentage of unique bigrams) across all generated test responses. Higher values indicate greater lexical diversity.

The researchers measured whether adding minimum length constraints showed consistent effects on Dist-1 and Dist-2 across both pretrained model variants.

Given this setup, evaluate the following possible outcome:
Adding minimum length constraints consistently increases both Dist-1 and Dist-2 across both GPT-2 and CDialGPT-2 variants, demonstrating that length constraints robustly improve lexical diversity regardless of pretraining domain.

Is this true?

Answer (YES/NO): NO